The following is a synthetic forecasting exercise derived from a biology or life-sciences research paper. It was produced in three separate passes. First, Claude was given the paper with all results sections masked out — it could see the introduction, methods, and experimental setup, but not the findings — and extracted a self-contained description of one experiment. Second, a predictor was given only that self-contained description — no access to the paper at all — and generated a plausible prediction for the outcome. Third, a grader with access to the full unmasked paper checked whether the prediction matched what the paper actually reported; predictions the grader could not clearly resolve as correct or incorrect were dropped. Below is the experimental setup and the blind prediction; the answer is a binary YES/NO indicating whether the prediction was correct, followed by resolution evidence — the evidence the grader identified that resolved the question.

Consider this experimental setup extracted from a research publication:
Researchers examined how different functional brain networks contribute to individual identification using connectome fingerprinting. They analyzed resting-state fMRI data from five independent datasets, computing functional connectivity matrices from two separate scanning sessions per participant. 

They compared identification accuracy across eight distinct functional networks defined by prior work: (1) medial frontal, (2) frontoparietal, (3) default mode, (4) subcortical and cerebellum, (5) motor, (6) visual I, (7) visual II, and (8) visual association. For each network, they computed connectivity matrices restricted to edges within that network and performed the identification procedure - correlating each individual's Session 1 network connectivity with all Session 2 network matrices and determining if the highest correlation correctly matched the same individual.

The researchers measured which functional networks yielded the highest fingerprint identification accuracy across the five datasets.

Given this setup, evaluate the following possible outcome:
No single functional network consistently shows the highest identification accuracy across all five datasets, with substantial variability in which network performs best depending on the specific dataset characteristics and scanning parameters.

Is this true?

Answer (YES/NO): NO